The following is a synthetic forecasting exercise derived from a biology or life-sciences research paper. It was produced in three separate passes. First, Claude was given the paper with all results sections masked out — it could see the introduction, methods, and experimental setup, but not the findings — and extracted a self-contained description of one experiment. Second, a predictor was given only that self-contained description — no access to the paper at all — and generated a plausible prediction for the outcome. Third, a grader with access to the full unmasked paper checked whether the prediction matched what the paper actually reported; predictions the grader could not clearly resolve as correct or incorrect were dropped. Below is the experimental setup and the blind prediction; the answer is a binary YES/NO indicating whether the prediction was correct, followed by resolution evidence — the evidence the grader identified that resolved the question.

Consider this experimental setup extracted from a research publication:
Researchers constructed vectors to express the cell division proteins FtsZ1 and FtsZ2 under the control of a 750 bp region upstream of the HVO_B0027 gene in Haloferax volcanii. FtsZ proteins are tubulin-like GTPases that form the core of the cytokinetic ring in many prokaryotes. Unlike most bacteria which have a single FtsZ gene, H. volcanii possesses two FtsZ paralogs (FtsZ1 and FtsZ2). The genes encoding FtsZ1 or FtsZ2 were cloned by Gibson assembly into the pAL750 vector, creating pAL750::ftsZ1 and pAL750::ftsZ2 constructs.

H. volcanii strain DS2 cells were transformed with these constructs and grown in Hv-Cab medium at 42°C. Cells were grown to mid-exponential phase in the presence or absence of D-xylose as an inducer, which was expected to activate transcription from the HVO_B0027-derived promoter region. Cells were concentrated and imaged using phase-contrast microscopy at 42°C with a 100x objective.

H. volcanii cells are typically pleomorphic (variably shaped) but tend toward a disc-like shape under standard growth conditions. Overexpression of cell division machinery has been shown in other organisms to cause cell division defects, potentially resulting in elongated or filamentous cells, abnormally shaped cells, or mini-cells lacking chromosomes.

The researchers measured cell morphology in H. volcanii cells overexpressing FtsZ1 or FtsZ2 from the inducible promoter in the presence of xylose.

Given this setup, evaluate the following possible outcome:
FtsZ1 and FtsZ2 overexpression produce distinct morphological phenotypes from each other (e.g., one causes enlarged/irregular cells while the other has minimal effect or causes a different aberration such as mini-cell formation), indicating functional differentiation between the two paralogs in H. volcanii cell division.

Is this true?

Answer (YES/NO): YES